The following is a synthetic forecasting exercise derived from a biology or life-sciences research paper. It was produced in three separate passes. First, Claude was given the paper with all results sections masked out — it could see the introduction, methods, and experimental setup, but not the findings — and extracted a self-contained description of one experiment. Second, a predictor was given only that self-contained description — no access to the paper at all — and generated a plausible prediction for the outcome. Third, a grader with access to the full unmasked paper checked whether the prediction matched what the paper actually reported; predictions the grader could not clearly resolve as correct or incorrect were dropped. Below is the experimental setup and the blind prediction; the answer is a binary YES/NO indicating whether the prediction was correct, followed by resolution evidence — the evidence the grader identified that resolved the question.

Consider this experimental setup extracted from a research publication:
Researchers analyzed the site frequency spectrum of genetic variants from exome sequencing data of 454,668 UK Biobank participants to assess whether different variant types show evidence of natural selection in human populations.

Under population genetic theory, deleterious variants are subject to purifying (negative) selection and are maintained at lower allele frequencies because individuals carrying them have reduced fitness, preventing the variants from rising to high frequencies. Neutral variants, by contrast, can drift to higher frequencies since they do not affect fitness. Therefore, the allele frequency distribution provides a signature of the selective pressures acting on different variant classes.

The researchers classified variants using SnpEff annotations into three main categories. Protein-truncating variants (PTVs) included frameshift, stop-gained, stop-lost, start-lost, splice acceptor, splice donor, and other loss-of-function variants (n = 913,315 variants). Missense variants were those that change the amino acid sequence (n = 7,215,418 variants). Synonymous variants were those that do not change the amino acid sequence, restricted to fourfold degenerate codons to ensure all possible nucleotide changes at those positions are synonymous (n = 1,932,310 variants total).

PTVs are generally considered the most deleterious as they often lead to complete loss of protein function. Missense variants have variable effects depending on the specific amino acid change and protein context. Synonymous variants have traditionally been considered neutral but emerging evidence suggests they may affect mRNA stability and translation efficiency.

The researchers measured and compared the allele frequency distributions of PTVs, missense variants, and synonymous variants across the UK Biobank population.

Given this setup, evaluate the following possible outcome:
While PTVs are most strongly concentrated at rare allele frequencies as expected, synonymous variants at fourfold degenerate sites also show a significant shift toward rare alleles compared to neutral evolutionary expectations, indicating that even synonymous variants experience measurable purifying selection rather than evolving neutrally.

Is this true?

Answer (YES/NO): NO